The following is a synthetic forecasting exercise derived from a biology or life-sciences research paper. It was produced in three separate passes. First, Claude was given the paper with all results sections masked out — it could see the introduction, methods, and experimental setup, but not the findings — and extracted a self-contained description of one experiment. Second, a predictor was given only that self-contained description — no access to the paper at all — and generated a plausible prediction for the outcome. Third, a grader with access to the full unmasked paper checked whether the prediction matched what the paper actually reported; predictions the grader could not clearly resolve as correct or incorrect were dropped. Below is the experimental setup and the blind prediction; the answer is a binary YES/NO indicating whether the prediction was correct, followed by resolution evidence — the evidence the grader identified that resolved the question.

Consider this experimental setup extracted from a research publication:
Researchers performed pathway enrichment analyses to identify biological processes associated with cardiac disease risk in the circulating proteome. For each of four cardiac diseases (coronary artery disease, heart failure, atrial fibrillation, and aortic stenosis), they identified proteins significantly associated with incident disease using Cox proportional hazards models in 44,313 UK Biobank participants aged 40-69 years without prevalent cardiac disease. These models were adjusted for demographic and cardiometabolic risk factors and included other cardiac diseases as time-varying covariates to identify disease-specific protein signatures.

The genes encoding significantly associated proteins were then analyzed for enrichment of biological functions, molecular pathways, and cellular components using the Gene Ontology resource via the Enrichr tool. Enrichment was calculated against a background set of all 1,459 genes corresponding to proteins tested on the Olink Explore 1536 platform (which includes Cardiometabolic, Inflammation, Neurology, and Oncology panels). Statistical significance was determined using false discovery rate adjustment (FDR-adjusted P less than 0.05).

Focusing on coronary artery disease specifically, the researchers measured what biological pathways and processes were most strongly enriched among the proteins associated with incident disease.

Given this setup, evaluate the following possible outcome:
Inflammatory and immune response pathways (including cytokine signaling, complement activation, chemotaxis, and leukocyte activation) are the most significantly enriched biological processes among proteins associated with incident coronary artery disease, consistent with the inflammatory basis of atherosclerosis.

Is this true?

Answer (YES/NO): YES